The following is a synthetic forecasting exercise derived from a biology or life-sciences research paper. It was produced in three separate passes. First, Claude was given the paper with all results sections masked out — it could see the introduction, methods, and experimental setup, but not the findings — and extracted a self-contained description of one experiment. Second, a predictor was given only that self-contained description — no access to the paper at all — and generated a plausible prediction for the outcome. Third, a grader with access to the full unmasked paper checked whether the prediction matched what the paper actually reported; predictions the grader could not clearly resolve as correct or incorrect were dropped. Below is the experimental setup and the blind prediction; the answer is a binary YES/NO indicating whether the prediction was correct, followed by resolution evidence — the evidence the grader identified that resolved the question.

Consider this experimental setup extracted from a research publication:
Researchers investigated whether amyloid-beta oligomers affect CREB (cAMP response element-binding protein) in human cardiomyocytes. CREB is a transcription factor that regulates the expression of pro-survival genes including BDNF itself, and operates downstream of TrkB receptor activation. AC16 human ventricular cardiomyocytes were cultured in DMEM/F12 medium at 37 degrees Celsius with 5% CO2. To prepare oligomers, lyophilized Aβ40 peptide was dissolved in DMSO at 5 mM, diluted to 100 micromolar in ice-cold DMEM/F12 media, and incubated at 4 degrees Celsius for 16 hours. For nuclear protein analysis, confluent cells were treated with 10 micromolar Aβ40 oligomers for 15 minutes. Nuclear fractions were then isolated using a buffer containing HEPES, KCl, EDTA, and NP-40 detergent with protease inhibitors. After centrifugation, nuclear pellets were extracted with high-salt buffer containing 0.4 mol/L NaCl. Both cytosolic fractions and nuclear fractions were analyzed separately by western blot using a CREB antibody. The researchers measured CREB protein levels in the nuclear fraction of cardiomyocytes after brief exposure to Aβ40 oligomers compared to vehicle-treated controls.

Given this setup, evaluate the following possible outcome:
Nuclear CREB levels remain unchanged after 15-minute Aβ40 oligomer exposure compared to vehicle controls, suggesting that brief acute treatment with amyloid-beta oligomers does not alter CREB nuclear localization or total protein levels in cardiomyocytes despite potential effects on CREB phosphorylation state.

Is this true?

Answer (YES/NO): NO